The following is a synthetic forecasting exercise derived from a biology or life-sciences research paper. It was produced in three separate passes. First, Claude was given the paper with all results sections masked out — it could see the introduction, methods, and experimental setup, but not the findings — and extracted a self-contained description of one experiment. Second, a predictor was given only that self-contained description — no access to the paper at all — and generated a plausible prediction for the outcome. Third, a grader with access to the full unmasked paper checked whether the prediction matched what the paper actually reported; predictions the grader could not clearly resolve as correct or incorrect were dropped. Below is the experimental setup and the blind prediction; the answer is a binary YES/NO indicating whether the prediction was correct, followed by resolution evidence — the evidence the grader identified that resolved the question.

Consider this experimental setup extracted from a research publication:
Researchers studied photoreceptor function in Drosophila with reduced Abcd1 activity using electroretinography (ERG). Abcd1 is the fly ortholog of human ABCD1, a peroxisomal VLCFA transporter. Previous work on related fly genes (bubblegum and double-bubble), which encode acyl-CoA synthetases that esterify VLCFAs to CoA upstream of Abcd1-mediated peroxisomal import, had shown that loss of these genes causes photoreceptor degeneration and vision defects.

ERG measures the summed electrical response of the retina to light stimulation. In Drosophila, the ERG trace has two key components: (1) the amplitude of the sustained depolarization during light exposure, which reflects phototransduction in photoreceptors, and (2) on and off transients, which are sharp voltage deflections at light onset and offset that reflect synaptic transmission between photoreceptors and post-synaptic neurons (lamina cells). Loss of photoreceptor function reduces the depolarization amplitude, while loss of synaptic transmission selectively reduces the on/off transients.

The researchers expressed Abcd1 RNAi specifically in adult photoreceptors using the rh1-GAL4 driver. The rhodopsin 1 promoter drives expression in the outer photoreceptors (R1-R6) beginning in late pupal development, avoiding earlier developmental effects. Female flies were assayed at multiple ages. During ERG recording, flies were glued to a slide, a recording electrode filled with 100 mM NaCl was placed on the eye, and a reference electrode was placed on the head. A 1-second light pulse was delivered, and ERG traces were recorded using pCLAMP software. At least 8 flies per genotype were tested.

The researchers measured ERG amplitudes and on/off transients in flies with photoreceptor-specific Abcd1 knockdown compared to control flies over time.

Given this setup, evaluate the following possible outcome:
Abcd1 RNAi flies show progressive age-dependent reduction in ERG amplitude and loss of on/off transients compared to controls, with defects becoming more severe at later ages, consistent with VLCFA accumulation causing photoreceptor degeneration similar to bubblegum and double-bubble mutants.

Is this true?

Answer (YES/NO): NO